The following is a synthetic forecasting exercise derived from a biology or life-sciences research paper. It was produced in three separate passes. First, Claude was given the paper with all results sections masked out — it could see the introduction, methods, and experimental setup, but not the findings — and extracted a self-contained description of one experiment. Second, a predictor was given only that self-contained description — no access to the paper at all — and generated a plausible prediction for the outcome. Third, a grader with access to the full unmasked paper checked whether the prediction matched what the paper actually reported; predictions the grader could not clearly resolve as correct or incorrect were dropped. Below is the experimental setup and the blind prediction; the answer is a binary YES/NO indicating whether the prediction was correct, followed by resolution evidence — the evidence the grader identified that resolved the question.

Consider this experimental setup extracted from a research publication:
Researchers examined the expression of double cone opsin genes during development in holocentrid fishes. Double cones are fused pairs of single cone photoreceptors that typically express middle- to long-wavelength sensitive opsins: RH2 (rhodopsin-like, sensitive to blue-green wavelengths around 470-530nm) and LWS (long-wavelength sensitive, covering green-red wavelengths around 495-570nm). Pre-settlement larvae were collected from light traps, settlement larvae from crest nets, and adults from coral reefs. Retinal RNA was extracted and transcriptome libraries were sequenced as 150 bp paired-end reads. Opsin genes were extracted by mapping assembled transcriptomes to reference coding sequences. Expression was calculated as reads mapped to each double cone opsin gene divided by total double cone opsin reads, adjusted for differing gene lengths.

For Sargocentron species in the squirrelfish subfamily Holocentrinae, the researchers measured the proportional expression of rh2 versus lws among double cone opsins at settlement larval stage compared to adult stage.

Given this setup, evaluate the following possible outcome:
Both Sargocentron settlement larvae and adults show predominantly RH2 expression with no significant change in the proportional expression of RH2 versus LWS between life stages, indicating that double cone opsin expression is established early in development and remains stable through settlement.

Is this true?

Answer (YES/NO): NO